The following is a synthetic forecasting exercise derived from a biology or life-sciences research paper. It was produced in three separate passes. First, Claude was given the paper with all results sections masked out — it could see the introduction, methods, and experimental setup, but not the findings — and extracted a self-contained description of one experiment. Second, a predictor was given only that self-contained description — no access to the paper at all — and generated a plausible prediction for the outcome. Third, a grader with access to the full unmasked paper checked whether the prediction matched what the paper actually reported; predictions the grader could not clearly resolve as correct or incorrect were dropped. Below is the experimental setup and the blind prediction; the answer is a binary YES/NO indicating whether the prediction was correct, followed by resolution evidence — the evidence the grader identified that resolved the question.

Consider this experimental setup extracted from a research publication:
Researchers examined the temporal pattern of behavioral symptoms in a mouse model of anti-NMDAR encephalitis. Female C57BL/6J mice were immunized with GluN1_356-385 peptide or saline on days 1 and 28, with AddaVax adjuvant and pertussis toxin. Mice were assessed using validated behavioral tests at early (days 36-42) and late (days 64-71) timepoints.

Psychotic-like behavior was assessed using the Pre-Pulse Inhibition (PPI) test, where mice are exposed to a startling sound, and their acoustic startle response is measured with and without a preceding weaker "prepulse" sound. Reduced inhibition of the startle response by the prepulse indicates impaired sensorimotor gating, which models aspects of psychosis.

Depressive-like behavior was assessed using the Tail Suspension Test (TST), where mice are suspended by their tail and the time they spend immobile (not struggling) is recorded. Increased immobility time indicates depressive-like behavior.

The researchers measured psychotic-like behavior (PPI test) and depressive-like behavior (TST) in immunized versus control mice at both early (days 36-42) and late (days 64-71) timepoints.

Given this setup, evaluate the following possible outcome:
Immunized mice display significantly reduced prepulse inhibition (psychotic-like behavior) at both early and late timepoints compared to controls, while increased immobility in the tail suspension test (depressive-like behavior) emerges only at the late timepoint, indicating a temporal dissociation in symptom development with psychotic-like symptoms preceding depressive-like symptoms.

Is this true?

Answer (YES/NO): NO